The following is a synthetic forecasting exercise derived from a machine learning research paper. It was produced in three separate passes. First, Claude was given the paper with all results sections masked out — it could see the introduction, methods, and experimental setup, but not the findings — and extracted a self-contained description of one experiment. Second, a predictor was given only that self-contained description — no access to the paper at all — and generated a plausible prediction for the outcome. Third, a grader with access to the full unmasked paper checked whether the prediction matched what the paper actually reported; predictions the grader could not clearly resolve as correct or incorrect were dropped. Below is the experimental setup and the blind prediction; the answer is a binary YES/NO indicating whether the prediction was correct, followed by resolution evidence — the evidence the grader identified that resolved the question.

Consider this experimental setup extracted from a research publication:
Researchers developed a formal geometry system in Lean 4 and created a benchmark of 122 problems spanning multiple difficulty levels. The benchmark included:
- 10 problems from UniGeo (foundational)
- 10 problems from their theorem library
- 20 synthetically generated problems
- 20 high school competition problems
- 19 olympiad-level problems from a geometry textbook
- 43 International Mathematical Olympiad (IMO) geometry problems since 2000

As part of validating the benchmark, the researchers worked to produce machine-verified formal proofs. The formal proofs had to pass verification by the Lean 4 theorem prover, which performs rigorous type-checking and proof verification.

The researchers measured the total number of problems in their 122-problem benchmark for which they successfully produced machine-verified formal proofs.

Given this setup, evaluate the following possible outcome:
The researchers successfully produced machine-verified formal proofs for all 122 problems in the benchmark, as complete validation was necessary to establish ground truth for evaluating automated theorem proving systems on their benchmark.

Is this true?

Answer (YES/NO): NO